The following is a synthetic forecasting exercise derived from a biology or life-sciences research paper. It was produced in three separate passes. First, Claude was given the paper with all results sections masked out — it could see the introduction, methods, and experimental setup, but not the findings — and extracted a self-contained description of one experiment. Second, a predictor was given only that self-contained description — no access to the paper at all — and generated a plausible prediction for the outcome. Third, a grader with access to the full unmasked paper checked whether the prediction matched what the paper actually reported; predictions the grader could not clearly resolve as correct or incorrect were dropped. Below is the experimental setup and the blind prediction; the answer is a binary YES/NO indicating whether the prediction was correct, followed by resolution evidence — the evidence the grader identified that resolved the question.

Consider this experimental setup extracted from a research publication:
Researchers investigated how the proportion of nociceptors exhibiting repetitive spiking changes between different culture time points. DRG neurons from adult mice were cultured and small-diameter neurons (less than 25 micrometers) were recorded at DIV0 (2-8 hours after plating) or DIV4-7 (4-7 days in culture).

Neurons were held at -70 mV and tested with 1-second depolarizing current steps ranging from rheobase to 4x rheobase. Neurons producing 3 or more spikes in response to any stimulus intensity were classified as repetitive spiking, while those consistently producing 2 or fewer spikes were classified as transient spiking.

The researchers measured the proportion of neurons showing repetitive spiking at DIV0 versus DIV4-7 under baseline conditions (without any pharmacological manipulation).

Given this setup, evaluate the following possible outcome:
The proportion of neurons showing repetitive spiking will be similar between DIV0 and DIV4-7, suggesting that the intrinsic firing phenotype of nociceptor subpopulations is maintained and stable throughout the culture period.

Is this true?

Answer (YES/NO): NO